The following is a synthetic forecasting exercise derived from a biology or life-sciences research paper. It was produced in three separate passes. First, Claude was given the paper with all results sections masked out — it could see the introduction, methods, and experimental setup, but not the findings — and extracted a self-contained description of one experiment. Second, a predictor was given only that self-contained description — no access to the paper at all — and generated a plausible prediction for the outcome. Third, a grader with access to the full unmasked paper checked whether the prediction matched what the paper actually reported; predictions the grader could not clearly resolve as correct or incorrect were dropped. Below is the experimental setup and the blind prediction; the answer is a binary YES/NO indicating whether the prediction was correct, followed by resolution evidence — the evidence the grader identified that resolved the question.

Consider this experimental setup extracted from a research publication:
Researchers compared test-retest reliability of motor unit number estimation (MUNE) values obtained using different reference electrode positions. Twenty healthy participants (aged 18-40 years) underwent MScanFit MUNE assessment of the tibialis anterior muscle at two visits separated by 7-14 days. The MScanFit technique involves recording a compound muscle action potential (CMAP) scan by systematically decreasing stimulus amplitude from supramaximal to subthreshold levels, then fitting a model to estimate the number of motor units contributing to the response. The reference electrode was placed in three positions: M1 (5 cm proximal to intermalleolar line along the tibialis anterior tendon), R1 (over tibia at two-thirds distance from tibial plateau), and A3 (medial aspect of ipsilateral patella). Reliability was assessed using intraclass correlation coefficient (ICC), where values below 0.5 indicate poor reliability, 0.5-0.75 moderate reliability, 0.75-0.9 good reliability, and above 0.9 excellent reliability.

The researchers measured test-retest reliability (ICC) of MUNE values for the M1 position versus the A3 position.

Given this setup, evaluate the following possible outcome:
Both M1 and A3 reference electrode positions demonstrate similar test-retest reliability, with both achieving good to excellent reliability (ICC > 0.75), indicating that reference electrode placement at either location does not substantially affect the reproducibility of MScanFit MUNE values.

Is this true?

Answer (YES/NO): NO